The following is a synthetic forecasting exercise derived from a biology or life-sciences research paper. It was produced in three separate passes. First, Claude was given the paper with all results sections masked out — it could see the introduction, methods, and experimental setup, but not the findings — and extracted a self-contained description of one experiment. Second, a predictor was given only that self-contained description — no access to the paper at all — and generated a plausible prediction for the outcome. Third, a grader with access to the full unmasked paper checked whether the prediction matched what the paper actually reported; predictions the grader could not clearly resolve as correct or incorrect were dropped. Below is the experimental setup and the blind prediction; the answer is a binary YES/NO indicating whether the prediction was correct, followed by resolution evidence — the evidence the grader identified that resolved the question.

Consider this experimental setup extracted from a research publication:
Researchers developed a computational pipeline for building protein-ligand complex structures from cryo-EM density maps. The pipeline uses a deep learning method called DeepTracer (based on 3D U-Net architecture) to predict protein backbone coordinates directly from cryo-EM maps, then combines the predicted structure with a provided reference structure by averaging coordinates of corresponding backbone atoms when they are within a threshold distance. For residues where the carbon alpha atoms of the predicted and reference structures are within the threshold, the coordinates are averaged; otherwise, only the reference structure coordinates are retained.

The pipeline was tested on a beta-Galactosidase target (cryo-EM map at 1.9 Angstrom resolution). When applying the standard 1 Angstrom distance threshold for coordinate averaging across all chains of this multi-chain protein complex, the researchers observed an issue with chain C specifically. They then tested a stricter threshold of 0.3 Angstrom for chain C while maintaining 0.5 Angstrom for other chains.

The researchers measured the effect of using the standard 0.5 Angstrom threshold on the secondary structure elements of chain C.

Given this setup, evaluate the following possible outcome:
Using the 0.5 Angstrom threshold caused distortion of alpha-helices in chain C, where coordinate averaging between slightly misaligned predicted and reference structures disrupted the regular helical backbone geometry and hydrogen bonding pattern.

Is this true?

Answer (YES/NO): NO